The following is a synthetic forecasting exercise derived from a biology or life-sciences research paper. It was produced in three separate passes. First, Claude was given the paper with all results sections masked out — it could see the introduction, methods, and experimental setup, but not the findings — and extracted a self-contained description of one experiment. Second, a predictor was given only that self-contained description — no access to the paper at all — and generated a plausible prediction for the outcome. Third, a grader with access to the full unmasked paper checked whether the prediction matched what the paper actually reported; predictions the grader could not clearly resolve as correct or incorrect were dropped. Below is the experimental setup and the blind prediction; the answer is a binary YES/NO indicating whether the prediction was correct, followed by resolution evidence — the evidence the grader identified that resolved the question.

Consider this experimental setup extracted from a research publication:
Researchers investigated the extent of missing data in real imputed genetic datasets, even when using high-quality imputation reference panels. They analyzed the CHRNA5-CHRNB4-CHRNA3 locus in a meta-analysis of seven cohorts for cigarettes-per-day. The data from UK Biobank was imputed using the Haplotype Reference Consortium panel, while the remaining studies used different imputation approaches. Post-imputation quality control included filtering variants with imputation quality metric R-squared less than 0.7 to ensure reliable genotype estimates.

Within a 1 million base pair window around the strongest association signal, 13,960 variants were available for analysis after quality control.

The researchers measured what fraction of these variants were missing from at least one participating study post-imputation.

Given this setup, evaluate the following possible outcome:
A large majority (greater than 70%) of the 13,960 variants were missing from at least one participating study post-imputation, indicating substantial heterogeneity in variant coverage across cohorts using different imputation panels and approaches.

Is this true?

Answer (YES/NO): YES